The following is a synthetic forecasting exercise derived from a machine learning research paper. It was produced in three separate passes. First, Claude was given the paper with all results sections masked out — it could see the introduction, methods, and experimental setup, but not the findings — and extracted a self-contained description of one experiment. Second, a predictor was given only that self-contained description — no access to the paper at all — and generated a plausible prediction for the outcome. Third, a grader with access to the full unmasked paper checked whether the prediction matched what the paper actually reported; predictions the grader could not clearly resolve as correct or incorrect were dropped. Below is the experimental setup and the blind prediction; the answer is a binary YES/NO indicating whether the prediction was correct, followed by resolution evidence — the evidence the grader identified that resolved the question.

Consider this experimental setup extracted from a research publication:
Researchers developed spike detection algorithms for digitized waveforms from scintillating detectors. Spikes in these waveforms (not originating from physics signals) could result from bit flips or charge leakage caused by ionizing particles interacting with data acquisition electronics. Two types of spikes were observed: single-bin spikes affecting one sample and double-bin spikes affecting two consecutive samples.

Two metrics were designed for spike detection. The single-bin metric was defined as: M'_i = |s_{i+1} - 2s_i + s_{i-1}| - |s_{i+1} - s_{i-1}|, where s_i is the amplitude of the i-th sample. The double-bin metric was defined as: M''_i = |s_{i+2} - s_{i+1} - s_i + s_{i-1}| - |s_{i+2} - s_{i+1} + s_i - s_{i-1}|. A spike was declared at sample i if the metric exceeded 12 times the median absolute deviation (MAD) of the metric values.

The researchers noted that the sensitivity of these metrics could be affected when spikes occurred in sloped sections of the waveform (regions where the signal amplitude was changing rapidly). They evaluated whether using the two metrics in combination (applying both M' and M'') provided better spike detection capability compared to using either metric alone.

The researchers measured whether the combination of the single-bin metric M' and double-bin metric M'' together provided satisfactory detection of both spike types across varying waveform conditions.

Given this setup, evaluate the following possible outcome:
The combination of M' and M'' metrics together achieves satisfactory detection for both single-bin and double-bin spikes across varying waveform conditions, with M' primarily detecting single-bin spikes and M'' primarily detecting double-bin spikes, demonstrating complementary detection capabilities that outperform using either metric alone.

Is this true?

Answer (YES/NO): NO